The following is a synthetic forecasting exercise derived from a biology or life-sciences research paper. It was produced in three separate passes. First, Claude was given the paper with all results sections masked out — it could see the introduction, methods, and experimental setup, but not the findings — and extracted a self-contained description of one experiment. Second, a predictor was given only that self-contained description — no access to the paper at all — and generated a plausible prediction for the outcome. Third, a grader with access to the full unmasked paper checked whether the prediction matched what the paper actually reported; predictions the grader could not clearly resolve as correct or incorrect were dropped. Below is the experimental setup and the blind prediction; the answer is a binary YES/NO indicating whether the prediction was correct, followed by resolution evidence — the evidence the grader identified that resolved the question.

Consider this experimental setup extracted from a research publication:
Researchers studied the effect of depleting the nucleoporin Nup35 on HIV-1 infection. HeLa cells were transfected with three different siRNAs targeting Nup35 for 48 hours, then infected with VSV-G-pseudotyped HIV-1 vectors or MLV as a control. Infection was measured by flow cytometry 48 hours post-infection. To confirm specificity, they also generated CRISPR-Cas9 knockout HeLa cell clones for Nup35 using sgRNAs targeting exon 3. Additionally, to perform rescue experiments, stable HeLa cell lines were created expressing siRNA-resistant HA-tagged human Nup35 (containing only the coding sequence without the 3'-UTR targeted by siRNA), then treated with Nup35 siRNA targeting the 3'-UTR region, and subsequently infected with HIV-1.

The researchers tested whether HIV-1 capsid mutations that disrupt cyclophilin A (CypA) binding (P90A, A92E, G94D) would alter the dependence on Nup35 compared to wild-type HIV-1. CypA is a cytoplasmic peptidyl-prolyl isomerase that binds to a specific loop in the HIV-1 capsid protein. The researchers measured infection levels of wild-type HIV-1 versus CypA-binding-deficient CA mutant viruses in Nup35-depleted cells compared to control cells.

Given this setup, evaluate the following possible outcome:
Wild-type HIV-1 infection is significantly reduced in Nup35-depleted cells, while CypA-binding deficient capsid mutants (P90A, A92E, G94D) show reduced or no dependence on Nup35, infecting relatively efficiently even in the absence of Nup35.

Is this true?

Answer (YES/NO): NO